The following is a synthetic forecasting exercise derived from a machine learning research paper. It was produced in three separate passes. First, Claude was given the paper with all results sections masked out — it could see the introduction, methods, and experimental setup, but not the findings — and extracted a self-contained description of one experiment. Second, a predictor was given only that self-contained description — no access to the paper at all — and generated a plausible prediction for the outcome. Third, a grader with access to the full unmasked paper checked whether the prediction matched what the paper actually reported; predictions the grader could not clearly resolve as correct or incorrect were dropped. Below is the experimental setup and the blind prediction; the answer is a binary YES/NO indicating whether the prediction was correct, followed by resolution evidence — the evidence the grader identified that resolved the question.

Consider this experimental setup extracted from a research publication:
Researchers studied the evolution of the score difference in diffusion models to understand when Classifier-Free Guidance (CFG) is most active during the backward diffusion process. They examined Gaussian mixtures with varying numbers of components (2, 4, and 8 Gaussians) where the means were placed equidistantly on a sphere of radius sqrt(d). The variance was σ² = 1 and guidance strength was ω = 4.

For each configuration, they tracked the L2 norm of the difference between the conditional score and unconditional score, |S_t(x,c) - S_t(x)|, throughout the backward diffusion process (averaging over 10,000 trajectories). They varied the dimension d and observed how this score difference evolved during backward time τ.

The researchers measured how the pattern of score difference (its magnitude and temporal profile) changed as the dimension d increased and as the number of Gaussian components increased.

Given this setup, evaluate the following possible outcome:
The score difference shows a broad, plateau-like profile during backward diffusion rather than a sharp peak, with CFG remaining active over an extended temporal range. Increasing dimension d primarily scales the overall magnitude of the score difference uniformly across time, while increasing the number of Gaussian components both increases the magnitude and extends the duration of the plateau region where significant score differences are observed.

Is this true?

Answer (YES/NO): NO